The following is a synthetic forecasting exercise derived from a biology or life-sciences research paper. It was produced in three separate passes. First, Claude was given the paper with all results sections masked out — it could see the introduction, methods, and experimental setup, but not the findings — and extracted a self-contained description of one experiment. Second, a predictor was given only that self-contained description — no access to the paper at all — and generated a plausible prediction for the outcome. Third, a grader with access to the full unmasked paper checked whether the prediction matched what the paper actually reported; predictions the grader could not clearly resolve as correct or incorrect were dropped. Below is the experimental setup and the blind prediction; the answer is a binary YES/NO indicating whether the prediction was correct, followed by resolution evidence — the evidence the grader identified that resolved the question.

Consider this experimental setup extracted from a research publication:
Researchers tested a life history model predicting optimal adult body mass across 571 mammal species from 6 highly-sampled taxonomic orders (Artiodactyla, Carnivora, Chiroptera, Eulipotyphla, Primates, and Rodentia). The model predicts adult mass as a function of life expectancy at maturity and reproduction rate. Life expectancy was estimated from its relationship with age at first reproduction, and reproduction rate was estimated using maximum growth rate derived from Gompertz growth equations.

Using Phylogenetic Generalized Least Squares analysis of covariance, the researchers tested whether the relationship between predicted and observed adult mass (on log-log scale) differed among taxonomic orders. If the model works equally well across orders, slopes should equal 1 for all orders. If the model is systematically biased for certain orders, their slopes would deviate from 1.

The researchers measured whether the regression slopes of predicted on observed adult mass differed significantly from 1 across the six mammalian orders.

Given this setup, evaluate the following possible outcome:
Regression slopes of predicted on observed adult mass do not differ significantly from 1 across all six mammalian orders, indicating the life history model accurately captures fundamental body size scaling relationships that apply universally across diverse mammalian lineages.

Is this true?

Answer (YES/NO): NO